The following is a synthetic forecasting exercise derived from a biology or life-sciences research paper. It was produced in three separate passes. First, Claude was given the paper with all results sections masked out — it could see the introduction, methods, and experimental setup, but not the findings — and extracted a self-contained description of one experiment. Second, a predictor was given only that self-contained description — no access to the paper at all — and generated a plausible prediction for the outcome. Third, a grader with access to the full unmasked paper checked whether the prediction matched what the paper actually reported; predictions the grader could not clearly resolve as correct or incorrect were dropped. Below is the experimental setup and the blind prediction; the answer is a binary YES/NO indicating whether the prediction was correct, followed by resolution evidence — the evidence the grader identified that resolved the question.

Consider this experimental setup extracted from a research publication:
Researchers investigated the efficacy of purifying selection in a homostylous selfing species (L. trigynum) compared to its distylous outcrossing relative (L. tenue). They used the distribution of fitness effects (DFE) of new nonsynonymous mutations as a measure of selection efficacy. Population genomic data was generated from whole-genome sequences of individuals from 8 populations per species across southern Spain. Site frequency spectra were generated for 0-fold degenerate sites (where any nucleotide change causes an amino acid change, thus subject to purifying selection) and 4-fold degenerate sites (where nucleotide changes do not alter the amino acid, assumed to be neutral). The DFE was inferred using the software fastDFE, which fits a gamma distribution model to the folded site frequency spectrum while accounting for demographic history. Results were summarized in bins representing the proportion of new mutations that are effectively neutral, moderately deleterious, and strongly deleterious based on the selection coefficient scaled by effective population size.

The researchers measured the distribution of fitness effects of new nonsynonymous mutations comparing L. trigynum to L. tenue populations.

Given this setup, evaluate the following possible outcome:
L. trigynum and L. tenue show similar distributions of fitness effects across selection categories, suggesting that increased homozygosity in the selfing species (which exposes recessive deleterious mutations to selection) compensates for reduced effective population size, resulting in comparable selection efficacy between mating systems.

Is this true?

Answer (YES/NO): NO